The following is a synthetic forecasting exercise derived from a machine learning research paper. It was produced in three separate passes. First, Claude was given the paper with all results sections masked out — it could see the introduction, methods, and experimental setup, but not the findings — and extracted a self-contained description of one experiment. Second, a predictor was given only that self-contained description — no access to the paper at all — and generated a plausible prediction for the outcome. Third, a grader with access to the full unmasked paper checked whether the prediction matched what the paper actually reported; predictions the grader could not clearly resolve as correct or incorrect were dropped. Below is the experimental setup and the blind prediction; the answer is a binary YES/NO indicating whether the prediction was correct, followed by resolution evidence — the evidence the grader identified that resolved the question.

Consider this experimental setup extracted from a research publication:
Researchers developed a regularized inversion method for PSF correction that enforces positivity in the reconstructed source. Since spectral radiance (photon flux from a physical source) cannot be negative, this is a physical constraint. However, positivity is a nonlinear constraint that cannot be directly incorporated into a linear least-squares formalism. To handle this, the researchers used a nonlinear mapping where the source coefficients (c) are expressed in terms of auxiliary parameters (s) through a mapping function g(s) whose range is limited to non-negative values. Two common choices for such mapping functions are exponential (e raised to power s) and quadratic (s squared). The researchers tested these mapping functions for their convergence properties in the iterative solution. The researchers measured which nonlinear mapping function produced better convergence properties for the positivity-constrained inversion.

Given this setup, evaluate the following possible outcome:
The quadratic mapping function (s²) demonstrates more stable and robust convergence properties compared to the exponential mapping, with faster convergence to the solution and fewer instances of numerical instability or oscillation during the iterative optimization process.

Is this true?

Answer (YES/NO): NO